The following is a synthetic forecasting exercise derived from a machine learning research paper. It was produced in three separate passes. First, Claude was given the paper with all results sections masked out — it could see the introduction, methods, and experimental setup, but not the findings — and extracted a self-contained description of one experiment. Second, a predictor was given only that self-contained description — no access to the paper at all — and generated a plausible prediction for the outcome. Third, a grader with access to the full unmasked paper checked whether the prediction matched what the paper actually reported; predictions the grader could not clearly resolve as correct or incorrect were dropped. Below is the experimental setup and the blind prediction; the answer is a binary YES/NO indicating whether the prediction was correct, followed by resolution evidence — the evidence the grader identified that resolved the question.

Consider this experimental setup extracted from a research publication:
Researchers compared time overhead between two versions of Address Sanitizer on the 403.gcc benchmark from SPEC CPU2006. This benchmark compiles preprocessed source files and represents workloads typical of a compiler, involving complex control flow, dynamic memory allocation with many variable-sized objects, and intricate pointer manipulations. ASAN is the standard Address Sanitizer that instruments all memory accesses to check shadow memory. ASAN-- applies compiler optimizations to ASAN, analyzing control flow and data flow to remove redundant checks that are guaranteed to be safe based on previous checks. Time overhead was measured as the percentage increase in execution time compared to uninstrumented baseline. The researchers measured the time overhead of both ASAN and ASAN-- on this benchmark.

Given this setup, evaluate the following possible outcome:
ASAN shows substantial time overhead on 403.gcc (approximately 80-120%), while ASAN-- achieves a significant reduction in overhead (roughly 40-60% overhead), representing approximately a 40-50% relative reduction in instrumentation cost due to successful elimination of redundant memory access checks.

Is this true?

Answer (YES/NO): NO